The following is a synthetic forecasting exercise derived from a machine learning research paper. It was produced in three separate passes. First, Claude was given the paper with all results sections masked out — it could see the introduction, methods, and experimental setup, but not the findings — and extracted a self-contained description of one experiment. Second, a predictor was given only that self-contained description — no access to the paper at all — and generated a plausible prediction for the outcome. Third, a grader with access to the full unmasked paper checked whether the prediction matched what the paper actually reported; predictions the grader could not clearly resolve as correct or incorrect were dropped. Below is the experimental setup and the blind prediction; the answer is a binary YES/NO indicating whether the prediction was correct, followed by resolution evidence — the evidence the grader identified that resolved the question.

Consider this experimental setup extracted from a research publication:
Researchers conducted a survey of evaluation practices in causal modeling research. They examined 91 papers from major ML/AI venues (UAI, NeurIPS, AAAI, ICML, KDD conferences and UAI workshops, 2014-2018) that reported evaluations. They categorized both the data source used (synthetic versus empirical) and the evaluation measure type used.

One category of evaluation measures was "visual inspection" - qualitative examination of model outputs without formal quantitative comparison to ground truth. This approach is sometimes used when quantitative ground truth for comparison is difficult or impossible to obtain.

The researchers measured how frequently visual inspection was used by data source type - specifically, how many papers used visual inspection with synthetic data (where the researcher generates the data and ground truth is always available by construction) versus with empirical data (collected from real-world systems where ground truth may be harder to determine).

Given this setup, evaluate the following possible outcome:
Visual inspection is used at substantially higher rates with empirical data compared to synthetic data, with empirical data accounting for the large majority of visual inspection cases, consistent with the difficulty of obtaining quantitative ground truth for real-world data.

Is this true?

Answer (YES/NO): YES